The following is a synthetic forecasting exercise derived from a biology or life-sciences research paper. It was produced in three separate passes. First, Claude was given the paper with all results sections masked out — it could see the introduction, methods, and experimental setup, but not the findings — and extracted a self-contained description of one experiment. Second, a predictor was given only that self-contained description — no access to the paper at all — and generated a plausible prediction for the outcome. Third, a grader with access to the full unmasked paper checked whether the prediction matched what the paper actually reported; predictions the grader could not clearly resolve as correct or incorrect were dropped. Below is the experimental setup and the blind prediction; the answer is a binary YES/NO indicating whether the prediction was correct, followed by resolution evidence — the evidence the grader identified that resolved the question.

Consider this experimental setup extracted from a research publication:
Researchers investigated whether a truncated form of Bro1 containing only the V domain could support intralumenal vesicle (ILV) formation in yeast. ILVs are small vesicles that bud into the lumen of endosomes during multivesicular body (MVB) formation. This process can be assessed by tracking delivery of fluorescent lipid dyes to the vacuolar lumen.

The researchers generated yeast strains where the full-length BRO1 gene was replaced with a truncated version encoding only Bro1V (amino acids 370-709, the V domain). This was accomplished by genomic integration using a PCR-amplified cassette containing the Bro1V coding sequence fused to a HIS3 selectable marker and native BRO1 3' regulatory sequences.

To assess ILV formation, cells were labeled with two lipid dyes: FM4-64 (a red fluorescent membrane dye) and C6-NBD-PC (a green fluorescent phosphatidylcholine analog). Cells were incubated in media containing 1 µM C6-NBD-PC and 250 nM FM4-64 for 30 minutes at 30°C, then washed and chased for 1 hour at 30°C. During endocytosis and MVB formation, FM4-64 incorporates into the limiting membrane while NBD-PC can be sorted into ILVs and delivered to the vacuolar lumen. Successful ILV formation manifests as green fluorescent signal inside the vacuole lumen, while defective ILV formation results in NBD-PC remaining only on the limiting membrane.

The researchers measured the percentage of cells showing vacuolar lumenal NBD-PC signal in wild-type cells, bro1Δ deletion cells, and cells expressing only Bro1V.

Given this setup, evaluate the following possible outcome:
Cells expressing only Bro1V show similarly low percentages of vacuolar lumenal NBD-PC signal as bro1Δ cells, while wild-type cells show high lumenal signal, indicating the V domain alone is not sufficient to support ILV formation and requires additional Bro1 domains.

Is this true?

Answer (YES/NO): YES